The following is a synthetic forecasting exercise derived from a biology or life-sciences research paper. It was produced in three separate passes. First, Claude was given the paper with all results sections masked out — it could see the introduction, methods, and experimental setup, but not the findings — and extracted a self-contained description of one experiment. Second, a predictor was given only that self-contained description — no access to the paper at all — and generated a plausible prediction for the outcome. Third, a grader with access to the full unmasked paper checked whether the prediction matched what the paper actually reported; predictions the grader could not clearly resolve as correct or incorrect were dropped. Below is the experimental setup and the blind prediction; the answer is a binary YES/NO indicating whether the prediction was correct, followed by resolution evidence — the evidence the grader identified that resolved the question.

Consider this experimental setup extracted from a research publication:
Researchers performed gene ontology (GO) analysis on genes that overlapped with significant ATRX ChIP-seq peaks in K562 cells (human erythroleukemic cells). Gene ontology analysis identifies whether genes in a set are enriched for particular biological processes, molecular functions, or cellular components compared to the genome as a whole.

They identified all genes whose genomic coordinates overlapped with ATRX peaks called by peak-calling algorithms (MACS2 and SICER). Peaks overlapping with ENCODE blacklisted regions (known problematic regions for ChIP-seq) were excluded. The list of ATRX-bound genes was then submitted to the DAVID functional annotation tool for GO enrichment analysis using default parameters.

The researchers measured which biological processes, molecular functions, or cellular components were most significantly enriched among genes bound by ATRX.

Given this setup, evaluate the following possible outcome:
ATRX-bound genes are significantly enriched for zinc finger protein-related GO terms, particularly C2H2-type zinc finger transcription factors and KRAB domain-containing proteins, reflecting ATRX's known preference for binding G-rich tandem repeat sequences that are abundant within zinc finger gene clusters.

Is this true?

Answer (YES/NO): NO